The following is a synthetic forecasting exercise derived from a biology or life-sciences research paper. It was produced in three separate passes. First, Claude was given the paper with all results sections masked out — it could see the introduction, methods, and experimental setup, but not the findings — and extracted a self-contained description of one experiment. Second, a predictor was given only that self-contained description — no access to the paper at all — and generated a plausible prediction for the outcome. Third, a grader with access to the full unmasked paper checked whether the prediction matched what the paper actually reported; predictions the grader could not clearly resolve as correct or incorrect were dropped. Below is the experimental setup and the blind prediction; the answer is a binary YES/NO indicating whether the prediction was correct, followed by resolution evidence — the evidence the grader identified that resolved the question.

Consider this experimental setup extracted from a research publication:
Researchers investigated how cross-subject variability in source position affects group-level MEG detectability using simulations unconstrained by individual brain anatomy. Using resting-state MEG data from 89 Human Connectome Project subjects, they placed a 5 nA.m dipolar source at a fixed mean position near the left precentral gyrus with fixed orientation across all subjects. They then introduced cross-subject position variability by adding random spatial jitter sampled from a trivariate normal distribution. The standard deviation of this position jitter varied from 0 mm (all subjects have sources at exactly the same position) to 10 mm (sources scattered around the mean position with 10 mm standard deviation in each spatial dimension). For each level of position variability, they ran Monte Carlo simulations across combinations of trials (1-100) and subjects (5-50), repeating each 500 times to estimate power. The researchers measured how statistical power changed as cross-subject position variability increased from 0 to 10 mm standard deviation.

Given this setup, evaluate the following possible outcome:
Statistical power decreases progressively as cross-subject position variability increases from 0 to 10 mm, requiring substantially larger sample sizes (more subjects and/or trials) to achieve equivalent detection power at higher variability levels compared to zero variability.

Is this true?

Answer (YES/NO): NO